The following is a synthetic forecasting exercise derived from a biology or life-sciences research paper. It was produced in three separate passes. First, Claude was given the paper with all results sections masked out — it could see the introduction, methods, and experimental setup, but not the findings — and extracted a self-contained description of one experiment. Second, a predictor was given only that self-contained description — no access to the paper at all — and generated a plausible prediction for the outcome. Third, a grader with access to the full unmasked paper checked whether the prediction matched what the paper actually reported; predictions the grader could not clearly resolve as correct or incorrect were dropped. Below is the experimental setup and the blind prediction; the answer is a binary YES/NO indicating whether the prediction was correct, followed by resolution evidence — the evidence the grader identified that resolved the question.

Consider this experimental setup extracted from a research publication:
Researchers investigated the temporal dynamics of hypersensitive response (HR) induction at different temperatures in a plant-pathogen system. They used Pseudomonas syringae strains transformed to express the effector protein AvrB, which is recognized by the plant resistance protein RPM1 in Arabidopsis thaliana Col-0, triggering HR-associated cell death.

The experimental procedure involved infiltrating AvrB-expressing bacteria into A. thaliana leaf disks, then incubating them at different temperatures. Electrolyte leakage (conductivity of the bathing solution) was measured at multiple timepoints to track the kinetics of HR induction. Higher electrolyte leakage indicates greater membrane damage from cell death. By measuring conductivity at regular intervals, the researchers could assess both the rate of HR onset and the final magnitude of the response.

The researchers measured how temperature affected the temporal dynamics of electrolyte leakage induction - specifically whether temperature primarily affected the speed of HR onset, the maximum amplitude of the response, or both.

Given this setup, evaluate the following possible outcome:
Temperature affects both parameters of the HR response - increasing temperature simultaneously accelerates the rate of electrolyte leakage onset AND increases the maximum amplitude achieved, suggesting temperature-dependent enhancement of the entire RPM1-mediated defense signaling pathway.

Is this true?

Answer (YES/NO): NO